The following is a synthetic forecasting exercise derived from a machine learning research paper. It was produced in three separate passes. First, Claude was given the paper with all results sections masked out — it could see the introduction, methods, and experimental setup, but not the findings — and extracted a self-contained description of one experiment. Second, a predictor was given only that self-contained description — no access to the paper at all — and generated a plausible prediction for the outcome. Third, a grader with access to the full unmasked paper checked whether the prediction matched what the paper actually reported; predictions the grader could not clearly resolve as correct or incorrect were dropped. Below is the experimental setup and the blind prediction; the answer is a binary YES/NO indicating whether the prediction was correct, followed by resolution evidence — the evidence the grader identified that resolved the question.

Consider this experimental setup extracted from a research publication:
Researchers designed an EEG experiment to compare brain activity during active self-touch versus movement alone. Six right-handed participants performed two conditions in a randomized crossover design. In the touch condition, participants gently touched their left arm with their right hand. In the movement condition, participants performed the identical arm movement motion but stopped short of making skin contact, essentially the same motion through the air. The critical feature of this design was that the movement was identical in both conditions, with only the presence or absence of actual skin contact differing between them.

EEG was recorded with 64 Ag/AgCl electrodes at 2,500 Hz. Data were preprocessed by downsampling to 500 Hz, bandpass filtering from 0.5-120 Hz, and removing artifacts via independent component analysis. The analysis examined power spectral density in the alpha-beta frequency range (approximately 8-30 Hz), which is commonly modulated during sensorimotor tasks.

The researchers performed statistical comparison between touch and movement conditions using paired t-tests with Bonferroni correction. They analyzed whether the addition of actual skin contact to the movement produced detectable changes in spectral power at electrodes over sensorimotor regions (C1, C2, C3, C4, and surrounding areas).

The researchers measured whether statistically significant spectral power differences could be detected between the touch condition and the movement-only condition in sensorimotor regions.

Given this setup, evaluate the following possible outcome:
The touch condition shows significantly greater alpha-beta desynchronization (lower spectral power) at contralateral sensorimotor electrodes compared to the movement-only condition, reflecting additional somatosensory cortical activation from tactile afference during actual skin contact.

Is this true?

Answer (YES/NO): NO